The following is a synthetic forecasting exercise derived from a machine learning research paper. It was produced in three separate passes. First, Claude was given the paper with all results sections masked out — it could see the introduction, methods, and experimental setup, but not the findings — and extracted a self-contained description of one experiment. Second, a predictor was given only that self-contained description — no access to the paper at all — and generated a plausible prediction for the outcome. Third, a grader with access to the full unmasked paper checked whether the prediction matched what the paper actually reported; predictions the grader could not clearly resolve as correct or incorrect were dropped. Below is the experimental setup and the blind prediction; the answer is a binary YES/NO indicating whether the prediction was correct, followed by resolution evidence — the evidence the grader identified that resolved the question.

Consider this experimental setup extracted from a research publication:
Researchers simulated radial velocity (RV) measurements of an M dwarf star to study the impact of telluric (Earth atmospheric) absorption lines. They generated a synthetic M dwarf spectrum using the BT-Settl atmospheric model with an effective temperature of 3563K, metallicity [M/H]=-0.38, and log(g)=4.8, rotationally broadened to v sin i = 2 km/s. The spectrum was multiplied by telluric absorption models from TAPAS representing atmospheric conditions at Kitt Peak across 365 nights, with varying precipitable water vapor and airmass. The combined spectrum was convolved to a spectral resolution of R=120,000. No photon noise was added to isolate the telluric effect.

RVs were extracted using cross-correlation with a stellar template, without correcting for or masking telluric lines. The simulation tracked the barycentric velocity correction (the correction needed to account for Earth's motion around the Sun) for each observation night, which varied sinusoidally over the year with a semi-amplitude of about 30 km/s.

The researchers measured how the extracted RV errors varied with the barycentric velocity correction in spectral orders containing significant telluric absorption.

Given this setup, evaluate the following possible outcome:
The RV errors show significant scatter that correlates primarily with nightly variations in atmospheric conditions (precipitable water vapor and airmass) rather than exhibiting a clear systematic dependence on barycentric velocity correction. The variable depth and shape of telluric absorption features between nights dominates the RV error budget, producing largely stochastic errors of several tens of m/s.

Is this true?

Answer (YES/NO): NO